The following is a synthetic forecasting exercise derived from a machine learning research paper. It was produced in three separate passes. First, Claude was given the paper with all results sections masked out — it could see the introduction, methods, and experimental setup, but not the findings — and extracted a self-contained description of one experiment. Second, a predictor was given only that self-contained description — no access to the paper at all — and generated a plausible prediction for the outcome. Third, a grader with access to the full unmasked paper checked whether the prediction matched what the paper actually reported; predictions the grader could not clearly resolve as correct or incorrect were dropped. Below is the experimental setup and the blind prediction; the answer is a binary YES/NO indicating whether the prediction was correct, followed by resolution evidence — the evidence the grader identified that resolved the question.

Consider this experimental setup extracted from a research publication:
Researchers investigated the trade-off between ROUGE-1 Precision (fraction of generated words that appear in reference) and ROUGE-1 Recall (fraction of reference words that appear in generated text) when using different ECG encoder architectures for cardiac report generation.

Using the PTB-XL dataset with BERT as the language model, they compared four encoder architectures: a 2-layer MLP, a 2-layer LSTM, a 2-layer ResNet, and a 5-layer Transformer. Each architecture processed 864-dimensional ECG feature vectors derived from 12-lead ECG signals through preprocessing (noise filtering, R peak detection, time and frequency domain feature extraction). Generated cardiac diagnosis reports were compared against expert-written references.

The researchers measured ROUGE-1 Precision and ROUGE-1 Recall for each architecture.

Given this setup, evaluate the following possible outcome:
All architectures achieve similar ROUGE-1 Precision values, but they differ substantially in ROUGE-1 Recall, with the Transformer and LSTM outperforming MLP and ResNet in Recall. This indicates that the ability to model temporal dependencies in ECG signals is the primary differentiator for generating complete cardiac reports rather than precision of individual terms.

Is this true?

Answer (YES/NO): NO